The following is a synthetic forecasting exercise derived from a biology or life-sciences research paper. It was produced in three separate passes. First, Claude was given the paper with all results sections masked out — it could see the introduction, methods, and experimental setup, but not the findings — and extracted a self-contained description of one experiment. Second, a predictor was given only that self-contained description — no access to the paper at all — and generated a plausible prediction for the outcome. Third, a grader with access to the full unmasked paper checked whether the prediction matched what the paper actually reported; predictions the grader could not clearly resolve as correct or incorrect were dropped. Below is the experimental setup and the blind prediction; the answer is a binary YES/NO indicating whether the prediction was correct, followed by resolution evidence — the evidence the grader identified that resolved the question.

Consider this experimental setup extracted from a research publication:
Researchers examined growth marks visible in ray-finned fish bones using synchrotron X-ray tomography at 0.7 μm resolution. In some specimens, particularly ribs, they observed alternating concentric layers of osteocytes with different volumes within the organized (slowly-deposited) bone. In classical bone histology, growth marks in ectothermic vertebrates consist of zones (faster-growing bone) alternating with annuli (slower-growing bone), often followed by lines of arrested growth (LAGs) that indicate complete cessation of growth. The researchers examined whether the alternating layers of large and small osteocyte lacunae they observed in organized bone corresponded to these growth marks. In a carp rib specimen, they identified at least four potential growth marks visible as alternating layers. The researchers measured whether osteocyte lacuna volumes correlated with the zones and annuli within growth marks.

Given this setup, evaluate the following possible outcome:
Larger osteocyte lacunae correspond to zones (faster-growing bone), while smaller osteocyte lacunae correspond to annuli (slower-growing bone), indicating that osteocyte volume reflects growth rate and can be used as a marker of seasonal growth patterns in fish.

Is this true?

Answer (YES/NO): YES